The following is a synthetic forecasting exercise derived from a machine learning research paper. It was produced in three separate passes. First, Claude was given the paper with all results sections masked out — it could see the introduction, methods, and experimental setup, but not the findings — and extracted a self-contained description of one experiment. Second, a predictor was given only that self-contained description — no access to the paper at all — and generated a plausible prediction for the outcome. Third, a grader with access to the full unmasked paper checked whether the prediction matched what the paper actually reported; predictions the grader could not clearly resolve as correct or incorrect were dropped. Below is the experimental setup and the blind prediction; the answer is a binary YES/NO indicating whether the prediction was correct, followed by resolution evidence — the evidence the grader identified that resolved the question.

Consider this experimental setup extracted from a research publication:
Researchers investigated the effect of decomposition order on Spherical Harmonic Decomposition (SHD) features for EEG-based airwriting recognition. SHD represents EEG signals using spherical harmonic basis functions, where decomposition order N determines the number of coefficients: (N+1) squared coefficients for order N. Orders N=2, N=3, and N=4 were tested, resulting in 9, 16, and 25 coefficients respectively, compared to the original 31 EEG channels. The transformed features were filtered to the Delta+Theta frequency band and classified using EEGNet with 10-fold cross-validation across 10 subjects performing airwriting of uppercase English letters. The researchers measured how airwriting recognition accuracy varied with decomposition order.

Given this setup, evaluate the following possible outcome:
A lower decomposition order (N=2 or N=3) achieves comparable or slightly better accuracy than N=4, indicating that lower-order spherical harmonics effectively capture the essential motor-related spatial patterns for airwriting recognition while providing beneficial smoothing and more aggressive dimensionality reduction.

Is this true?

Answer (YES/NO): NO